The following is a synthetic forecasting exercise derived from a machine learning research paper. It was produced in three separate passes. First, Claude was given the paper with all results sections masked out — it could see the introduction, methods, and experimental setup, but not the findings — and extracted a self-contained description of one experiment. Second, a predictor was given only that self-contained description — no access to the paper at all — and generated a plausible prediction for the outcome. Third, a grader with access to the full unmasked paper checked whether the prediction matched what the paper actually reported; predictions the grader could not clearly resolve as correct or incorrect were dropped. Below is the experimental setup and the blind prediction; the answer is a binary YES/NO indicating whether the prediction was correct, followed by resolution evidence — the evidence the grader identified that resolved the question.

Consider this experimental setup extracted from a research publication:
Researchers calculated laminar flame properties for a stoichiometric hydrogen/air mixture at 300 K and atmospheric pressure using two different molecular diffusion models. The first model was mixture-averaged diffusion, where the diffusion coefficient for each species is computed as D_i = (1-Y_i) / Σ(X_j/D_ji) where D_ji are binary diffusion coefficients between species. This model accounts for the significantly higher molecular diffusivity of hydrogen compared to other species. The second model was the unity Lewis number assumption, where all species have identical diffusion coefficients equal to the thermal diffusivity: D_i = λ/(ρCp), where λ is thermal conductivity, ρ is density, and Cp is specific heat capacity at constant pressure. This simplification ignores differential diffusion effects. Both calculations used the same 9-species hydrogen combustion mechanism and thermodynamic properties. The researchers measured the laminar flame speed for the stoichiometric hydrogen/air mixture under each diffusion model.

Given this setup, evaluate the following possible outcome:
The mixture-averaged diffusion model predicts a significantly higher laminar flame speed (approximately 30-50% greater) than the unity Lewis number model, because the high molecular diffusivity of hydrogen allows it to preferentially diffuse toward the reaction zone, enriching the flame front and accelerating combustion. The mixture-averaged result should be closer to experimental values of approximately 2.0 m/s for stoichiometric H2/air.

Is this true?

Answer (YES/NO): NO